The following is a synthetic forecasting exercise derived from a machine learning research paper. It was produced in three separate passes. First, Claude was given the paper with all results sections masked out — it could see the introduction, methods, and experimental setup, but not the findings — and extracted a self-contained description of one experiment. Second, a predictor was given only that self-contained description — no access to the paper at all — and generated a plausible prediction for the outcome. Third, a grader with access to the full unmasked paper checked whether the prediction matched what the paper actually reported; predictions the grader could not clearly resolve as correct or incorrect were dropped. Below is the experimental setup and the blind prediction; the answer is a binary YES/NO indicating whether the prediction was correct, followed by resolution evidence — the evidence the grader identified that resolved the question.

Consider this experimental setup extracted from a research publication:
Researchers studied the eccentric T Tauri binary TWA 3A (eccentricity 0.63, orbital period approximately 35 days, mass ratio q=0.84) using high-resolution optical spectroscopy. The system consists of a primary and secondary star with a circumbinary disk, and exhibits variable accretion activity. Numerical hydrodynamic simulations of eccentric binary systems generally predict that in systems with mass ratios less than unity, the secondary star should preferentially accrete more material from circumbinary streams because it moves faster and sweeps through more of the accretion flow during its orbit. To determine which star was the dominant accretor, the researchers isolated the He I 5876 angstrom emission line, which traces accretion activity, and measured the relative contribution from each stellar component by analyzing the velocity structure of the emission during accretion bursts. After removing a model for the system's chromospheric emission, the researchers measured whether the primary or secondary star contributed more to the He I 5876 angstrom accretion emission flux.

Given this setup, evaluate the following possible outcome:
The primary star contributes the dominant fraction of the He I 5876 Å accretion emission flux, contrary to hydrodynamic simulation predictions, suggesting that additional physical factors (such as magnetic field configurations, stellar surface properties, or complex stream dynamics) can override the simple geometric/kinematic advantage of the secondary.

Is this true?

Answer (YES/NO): YES